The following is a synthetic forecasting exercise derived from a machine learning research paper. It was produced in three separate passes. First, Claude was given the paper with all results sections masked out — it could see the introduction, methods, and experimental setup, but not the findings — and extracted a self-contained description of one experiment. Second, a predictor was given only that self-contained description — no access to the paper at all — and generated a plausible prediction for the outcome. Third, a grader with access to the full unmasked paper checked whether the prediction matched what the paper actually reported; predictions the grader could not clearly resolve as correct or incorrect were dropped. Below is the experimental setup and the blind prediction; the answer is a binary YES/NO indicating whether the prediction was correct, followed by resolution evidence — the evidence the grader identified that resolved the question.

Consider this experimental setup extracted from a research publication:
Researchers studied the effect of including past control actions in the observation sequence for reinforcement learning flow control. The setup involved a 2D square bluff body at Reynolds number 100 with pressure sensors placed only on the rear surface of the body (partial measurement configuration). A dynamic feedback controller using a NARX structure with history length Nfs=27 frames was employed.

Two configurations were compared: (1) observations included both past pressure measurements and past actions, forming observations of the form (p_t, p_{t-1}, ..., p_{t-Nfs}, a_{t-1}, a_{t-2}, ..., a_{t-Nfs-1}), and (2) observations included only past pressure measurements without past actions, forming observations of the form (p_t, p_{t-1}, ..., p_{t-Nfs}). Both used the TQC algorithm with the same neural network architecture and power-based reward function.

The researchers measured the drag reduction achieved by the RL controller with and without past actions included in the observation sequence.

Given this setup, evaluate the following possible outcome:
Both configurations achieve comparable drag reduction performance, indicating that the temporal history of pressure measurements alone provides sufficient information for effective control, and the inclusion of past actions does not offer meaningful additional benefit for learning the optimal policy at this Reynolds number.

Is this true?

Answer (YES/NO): NO